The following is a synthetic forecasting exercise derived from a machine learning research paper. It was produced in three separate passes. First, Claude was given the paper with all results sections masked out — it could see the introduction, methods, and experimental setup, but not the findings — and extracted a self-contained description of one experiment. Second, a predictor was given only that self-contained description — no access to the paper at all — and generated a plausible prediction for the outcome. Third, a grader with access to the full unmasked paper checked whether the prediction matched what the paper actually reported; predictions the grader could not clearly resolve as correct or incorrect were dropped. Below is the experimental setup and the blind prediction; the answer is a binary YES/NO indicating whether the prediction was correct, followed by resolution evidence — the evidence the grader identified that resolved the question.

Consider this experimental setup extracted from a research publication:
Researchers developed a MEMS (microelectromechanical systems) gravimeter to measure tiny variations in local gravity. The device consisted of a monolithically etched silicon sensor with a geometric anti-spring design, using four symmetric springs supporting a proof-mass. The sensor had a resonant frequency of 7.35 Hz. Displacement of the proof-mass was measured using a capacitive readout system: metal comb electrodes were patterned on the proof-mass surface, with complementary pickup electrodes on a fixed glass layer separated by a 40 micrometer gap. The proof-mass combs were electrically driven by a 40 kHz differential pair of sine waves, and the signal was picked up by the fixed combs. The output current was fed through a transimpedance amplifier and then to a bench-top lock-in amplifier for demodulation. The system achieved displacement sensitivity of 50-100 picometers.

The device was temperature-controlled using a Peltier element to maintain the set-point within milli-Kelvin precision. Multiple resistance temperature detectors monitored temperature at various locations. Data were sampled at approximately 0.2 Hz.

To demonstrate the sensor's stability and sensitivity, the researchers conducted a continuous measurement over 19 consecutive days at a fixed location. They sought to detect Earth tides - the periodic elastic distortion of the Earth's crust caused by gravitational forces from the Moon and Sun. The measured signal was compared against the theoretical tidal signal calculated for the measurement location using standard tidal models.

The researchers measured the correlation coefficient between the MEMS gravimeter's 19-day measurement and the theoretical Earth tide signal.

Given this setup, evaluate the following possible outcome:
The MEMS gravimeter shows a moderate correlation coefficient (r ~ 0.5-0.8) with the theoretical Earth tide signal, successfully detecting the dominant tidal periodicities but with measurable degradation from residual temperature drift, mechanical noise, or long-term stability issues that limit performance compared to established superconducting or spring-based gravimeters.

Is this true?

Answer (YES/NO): NO